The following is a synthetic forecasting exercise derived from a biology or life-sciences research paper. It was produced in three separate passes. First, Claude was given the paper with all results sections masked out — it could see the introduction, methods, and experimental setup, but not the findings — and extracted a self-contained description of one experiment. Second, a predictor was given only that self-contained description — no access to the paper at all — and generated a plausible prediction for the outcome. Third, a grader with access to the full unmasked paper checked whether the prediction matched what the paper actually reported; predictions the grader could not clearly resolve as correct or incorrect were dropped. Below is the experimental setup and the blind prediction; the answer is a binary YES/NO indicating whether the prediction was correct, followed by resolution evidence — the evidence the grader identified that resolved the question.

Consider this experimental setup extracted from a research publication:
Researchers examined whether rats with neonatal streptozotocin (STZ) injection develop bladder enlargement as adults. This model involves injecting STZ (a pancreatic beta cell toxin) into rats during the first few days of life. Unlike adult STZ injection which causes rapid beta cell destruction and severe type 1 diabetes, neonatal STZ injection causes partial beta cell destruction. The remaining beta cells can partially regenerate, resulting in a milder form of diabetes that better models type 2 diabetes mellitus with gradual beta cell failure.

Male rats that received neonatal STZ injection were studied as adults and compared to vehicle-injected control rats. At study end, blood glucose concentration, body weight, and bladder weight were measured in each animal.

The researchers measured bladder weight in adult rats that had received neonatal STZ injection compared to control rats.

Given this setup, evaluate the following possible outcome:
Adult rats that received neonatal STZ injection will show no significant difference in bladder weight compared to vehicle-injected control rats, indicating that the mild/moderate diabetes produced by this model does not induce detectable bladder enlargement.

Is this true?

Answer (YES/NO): NO